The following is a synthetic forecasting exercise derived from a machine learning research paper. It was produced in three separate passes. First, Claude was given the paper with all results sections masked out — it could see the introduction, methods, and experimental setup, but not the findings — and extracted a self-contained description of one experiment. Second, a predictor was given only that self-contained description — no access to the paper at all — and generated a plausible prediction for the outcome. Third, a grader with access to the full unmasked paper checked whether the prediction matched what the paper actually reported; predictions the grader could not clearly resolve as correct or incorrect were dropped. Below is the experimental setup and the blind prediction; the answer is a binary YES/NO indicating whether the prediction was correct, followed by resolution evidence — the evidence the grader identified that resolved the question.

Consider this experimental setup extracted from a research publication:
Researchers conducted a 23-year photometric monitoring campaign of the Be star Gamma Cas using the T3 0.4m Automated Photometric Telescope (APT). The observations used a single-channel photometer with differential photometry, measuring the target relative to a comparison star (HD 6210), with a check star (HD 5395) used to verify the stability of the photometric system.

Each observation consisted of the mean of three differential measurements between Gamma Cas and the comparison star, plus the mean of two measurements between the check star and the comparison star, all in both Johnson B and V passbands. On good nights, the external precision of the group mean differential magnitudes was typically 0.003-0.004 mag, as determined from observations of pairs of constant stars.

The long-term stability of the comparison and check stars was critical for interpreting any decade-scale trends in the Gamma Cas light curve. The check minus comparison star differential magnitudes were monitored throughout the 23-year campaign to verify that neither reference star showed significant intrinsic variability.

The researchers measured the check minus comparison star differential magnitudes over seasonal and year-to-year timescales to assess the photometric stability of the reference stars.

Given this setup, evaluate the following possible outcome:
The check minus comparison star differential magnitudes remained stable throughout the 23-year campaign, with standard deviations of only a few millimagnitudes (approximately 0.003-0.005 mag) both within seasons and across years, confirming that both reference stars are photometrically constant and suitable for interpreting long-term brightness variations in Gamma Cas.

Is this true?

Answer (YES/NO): YES